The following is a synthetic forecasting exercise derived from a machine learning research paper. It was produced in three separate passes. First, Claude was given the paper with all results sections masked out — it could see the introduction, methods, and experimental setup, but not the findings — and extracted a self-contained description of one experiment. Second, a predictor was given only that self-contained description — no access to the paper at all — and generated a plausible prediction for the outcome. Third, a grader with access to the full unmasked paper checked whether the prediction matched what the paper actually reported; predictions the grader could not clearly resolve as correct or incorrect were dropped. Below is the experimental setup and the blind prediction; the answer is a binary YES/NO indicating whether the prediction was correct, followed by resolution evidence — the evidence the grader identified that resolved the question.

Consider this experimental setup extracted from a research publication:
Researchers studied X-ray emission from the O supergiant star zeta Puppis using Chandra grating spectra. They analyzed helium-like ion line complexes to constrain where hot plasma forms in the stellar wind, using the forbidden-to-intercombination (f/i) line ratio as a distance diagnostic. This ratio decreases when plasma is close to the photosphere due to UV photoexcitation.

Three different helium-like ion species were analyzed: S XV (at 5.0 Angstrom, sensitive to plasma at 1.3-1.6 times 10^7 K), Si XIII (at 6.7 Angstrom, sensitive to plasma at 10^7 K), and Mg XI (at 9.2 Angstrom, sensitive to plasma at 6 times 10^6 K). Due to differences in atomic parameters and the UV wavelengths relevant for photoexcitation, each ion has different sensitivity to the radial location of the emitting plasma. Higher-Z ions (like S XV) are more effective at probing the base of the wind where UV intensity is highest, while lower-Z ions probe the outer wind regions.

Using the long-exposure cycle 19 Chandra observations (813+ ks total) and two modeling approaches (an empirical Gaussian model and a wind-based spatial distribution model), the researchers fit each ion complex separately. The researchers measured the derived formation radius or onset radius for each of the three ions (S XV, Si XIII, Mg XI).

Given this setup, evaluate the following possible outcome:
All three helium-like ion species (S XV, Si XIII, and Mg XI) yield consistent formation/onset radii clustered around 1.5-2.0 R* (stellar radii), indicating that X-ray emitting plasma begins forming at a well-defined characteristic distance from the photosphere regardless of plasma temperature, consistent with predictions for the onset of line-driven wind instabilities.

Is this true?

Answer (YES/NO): NO